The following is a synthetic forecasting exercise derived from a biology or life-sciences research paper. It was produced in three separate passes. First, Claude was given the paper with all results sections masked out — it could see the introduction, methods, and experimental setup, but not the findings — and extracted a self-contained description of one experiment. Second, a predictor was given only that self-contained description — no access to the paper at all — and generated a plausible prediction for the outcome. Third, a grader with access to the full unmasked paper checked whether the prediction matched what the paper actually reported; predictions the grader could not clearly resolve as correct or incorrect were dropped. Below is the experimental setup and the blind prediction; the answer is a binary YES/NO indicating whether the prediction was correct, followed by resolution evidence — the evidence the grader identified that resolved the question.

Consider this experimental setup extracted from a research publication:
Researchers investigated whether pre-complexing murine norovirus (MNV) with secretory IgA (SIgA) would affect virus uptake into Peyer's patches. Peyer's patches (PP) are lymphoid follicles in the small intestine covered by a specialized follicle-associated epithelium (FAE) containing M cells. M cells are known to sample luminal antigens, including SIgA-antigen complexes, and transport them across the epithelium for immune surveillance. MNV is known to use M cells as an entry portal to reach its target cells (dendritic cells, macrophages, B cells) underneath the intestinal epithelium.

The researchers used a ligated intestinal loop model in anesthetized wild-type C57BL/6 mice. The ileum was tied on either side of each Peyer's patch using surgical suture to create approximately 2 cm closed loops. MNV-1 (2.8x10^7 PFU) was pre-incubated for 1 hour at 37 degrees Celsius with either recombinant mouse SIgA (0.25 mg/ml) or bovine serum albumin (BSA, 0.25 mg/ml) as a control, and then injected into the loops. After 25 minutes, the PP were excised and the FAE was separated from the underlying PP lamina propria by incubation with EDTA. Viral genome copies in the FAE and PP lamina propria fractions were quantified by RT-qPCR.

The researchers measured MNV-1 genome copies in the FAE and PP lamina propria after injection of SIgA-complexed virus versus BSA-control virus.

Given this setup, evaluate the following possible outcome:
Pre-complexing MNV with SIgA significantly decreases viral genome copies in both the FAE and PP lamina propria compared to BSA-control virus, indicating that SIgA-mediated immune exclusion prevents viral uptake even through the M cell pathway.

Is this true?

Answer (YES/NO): NO